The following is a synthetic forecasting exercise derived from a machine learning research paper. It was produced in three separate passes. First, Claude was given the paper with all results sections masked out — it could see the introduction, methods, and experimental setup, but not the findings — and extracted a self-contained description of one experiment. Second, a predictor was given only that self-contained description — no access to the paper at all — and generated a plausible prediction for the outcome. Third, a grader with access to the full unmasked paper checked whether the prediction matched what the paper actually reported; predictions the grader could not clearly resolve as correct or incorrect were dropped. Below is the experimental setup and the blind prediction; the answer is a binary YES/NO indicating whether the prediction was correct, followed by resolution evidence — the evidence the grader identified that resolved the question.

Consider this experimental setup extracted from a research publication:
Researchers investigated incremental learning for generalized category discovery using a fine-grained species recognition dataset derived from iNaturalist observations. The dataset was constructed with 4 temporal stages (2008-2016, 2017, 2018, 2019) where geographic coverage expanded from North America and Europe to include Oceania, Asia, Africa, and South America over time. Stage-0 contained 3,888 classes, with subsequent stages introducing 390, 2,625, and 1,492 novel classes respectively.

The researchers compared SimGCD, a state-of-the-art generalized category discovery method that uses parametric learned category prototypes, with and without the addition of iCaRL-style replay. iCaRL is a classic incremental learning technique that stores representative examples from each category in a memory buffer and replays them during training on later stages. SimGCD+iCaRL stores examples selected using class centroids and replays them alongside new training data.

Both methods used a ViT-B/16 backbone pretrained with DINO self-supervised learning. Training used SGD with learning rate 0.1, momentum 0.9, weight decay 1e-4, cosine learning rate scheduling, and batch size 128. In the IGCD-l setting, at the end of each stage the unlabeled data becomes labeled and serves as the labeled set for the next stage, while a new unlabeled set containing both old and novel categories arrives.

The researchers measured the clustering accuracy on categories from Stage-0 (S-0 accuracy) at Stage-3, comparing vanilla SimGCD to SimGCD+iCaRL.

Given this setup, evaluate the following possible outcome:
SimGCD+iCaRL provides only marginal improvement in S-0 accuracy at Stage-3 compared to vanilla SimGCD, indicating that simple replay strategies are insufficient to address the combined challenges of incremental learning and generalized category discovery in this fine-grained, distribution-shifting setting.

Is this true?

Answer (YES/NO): NO